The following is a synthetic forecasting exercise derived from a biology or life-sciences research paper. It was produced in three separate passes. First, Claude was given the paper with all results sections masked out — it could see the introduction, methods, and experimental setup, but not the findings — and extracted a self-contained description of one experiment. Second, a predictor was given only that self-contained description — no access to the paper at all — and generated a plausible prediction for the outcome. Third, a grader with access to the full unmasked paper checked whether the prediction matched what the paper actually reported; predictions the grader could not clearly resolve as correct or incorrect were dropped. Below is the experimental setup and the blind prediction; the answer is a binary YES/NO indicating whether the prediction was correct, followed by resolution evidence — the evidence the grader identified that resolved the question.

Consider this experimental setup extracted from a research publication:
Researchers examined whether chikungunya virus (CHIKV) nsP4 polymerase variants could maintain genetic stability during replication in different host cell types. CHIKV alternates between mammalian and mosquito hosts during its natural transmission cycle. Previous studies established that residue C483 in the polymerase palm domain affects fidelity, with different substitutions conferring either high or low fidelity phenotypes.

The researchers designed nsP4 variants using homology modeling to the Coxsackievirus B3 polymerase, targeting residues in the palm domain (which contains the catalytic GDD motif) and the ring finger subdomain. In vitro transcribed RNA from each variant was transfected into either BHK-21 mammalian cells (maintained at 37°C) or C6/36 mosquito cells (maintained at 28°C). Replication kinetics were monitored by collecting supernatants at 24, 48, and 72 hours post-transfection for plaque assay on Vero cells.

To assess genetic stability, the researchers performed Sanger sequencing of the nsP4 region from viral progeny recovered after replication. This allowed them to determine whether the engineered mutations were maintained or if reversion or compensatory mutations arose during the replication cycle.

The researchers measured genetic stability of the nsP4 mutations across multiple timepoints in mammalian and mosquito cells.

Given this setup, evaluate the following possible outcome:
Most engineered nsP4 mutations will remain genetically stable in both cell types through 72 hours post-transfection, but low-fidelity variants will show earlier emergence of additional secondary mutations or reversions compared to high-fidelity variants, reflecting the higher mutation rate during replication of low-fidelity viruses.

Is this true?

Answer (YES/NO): NO